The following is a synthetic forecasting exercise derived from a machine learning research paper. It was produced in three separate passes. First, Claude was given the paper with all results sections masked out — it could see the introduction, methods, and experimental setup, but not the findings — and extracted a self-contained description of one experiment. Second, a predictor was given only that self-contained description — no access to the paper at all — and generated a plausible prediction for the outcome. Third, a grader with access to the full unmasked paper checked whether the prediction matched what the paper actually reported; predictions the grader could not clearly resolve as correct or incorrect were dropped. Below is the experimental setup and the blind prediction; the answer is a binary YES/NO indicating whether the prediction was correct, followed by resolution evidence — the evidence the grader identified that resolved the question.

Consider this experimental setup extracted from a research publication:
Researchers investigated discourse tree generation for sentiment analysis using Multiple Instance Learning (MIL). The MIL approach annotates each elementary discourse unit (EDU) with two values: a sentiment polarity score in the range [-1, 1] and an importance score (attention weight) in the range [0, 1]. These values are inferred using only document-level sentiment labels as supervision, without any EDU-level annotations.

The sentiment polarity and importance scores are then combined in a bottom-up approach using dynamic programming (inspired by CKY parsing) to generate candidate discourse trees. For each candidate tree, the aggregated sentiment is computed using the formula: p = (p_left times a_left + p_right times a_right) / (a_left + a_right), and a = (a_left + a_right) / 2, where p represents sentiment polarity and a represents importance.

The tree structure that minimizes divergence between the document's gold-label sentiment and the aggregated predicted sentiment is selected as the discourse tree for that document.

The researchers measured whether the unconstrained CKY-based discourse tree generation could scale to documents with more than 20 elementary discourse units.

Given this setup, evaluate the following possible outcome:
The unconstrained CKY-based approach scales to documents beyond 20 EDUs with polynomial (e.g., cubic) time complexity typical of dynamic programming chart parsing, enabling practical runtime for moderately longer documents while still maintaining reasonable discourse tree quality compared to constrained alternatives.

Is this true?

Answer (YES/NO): NO